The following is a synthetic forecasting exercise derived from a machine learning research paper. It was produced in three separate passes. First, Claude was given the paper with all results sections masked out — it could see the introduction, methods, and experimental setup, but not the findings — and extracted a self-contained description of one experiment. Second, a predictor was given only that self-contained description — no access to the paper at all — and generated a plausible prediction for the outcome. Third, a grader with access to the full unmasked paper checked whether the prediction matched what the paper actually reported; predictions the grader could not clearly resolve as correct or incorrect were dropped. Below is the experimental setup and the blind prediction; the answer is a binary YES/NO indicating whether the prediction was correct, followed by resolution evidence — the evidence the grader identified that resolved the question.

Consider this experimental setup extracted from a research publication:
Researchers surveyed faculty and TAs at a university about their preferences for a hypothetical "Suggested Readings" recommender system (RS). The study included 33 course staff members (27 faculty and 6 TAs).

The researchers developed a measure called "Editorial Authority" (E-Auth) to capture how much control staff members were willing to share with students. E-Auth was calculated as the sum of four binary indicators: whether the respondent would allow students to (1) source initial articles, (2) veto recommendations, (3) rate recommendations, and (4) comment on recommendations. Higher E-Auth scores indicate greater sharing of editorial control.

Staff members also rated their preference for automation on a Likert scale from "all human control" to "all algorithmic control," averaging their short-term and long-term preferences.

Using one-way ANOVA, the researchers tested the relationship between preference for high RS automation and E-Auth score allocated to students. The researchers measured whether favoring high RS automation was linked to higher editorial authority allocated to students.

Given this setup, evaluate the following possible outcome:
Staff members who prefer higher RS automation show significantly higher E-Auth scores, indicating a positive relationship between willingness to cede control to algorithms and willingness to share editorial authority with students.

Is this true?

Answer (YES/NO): NO